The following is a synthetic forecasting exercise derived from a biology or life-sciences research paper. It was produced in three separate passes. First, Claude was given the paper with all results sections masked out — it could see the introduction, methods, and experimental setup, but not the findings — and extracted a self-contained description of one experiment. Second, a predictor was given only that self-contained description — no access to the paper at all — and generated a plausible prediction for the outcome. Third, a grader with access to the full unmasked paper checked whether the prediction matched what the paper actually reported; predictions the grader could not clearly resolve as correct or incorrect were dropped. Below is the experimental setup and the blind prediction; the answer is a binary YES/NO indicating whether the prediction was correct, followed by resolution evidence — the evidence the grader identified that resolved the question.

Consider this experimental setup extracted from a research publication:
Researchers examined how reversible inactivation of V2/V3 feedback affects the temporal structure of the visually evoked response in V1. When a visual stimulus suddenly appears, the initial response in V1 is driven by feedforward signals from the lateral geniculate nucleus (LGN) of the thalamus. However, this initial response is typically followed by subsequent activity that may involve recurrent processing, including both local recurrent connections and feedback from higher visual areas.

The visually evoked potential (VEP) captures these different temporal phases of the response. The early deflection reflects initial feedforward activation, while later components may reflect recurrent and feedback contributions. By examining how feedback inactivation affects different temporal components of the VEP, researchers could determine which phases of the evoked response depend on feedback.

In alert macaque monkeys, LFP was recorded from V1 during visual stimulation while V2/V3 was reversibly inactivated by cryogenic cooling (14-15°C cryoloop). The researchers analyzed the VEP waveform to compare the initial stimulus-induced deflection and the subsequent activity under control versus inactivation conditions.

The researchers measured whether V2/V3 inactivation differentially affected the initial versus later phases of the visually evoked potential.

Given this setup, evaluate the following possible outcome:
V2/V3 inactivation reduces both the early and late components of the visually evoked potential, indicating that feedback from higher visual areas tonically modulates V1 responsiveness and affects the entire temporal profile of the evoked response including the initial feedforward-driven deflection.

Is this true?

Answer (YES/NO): NO